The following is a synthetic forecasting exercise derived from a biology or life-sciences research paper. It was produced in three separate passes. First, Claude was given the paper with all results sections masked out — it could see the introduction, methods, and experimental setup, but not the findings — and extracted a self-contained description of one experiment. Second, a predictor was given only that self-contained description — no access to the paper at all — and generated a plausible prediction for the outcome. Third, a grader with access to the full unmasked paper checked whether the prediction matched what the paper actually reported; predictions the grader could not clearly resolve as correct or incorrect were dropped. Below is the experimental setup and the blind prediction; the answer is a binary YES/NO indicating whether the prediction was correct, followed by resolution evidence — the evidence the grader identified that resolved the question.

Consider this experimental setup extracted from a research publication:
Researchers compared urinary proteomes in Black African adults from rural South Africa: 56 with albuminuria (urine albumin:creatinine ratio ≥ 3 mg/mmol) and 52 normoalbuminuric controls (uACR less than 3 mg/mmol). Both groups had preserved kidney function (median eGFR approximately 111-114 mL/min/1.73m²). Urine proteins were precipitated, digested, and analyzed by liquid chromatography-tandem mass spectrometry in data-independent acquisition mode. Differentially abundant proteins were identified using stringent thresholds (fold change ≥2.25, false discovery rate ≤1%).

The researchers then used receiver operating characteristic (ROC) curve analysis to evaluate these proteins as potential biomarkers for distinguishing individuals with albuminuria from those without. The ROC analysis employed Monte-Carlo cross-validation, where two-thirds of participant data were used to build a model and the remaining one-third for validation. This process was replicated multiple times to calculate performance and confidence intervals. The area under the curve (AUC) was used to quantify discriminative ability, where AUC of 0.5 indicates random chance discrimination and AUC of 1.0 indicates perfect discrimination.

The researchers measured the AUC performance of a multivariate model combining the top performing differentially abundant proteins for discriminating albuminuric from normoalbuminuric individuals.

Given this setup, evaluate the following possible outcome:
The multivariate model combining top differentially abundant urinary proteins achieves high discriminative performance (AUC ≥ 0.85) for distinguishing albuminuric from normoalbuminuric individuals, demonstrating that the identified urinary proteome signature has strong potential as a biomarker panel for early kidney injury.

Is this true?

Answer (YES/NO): YES